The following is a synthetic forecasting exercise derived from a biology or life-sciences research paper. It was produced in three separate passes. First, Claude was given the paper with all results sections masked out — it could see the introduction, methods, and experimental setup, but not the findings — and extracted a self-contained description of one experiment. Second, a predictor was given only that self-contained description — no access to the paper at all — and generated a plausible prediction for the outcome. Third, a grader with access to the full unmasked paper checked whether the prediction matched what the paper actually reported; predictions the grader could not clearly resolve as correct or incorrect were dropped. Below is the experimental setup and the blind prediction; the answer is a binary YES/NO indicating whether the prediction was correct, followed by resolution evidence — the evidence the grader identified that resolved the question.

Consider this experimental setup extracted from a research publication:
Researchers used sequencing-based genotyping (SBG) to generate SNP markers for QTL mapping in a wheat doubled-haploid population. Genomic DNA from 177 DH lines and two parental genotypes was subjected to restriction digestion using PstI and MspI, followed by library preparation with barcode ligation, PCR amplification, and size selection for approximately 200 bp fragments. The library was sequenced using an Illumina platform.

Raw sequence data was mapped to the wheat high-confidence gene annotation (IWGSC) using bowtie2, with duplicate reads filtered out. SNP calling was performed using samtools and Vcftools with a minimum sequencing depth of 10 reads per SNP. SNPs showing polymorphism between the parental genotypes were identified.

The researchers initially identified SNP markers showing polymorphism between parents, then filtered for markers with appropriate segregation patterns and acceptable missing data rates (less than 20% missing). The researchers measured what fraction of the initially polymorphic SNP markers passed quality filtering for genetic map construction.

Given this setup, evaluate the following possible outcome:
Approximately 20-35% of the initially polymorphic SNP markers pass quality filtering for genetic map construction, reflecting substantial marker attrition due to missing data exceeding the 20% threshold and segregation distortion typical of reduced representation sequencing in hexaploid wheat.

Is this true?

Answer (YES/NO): YES